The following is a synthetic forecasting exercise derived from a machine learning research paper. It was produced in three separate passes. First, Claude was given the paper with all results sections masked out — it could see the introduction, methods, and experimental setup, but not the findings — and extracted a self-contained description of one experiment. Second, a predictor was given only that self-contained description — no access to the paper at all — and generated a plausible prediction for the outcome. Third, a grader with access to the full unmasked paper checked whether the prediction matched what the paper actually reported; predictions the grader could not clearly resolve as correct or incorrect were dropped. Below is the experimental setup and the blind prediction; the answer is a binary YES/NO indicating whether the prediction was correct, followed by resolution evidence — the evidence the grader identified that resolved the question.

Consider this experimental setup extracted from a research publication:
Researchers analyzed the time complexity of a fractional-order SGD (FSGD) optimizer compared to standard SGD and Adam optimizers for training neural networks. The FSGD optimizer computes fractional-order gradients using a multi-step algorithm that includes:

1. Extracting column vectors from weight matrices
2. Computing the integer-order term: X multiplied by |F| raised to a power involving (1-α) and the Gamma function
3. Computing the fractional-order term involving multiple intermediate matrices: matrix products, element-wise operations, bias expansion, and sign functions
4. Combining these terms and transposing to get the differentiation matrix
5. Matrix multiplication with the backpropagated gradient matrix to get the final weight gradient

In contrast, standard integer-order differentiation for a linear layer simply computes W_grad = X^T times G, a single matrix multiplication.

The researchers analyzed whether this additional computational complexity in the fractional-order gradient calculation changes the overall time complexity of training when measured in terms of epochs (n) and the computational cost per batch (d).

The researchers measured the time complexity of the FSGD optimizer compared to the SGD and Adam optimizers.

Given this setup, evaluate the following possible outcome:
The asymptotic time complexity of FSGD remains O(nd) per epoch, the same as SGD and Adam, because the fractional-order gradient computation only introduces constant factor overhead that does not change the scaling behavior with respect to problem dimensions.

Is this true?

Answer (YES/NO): YES